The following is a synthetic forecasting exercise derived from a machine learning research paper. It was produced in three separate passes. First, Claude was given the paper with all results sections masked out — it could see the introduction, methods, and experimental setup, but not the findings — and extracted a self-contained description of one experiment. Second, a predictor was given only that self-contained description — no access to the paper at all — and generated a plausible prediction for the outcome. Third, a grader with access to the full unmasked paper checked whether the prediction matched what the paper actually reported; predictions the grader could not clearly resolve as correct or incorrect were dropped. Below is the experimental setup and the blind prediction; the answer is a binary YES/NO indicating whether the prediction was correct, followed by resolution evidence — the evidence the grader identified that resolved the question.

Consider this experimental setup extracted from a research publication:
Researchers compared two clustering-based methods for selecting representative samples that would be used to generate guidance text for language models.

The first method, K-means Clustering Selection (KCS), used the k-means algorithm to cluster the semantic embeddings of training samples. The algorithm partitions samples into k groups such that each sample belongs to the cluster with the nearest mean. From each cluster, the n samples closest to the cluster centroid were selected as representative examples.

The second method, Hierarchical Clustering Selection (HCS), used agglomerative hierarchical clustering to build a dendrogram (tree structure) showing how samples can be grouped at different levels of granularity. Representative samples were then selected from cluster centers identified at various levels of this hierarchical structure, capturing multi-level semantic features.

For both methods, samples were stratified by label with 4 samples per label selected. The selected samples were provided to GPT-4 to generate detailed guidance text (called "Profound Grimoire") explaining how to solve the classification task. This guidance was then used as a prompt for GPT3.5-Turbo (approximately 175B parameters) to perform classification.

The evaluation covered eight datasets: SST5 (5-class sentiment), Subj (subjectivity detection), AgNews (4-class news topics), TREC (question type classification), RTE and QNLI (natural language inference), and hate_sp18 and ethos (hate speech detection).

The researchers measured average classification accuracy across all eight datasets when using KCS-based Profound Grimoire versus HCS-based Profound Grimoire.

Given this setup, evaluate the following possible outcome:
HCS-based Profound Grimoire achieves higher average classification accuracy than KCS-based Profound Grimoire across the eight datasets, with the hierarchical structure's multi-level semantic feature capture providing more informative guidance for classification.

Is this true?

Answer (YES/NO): NO